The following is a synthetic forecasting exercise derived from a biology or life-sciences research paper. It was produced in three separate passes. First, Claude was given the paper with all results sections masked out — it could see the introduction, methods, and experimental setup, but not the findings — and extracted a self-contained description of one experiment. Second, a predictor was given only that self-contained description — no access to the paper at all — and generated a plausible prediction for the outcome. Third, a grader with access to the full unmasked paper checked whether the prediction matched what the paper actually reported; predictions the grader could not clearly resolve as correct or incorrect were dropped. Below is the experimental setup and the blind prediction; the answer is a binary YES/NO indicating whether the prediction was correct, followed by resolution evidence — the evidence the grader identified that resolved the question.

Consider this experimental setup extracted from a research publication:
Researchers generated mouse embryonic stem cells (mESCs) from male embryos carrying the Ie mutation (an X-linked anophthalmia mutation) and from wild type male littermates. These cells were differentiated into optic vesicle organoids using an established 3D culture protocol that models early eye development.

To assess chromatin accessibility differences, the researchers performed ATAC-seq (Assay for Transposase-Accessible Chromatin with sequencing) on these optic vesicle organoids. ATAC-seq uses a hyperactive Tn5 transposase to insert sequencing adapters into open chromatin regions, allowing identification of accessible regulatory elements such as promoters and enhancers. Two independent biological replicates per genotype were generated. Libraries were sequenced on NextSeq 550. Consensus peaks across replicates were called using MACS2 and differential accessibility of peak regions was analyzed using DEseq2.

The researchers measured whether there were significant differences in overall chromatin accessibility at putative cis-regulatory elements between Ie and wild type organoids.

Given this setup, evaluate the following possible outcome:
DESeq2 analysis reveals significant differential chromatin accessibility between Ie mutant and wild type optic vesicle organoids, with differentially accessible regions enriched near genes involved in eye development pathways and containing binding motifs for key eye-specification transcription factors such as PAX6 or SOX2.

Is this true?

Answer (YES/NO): NO